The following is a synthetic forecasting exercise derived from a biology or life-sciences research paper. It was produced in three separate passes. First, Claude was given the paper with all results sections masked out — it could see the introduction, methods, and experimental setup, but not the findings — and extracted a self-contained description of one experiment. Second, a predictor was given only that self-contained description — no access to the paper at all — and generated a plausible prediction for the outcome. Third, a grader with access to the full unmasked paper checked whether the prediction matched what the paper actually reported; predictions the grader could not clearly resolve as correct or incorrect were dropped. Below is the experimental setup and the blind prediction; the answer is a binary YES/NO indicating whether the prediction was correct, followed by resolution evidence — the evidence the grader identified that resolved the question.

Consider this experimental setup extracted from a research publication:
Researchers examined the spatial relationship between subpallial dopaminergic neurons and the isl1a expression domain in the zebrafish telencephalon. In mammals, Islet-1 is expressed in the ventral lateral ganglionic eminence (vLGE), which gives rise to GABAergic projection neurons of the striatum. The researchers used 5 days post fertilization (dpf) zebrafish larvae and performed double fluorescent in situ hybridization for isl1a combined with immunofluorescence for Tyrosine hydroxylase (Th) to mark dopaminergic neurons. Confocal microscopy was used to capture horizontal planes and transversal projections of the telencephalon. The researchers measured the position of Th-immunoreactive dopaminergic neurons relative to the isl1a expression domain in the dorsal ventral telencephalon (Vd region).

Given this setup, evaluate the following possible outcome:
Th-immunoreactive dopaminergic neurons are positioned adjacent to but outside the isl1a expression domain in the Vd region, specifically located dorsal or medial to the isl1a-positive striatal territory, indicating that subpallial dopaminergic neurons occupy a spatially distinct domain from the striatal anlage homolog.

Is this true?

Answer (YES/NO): NO